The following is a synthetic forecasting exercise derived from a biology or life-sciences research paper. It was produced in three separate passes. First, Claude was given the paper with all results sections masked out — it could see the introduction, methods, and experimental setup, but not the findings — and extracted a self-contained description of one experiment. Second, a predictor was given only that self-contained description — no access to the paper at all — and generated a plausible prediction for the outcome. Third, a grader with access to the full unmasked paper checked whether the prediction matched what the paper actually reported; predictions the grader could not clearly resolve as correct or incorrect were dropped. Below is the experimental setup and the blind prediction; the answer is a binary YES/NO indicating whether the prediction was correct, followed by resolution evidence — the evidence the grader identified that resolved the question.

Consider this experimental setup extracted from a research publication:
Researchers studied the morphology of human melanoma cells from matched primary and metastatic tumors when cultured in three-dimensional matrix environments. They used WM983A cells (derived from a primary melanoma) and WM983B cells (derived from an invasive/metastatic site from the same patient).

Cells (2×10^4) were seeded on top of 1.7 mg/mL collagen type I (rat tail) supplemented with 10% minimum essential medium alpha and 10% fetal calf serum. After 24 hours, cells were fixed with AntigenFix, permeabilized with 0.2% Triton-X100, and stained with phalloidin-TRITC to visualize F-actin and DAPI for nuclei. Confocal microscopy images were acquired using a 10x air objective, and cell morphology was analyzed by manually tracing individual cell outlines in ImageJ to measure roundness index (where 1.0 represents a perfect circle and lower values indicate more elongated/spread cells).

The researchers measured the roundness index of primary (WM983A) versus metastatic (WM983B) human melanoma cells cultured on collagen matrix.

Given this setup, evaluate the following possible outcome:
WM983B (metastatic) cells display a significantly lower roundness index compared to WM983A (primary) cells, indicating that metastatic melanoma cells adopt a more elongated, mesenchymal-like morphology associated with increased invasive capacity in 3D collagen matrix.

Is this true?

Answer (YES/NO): NO